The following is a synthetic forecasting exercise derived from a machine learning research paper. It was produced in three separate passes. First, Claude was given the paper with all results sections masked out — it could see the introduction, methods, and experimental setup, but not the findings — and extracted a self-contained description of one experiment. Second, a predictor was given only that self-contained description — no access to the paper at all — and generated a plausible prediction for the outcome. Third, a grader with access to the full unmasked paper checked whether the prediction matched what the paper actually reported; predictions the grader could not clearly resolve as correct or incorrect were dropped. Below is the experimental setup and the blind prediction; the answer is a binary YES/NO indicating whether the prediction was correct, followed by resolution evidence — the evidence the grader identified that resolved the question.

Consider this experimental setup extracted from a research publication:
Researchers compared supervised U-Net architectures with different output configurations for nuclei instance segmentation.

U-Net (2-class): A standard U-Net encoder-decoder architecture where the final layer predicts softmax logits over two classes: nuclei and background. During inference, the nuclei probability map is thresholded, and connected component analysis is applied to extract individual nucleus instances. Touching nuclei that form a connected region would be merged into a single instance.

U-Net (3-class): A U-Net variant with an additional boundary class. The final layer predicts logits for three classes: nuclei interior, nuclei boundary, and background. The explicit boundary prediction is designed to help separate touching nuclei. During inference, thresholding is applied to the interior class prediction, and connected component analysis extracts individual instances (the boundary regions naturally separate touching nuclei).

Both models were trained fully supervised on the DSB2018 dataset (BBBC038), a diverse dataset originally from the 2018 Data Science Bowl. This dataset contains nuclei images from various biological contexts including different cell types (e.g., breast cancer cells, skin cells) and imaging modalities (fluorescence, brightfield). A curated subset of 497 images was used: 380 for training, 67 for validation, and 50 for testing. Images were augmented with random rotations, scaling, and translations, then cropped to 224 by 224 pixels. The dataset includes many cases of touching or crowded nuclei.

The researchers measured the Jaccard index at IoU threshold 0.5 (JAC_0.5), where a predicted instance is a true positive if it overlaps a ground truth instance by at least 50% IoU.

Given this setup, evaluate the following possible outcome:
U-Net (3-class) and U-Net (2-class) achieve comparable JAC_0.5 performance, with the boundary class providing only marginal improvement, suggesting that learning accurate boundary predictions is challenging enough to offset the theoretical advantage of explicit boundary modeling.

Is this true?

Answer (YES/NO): NO